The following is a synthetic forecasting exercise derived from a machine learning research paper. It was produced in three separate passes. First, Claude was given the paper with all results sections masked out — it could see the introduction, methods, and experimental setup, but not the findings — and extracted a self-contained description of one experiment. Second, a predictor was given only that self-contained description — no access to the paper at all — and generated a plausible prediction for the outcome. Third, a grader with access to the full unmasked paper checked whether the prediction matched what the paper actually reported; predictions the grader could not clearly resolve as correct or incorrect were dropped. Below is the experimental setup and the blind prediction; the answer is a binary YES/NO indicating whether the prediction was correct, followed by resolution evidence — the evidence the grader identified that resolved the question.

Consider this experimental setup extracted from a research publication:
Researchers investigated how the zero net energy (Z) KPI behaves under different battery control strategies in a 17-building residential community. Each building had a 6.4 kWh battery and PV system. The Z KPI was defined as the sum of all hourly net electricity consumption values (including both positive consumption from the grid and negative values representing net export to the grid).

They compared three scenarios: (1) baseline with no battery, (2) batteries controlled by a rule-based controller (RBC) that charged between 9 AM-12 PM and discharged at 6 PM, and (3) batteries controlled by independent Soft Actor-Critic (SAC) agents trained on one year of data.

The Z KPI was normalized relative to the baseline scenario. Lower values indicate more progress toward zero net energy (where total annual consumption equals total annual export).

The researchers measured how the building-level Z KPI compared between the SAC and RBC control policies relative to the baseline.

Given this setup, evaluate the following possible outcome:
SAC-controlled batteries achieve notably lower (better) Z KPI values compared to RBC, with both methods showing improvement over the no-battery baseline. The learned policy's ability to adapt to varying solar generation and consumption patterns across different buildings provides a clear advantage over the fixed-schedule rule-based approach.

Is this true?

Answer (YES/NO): NO